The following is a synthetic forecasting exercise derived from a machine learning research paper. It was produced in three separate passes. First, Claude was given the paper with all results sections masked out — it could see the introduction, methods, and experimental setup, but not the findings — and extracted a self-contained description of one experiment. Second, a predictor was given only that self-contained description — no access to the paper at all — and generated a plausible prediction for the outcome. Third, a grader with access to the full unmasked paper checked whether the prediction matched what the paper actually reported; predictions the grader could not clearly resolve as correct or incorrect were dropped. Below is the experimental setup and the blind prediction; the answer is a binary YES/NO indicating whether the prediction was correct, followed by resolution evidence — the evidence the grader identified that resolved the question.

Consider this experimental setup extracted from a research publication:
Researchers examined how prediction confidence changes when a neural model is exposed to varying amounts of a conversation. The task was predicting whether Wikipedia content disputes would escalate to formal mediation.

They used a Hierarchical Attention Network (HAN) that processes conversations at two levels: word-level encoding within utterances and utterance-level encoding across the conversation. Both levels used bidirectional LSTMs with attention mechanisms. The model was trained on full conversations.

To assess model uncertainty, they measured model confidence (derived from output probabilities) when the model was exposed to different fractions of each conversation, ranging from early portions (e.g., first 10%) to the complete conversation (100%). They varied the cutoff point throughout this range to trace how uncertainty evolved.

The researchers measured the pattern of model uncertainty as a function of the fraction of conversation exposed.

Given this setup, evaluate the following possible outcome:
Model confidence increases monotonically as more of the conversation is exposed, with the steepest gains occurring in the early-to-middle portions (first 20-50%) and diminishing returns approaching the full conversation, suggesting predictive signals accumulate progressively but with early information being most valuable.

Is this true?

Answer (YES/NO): NO